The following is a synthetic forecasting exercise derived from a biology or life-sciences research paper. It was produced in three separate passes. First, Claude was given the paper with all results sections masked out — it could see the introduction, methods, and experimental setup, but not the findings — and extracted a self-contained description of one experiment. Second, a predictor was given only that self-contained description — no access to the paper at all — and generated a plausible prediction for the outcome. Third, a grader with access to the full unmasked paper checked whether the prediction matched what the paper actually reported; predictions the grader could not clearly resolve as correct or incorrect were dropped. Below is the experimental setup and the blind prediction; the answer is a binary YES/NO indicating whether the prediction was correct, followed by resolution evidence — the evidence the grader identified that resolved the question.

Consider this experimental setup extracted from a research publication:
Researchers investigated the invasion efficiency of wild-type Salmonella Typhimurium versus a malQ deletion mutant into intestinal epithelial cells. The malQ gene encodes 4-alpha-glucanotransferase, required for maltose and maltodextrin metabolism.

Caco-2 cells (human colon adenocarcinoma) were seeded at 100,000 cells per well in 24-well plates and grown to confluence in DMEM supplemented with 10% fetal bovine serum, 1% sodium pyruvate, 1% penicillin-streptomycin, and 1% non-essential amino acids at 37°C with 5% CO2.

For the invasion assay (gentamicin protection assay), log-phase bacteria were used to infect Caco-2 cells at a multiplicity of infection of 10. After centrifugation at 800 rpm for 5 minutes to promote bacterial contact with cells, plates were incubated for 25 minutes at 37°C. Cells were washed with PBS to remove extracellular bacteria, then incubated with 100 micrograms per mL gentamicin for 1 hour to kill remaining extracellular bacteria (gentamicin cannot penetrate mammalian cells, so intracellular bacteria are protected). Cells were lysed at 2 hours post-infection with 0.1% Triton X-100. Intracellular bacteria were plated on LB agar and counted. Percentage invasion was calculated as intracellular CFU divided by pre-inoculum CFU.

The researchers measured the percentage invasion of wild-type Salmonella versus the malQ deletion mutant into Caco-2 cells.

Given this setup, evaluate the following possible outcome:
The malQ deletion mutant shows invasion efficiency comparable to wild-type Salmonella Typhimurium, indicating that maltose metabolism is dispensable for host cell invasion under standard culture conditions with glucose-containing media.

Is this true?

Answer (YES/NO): NO